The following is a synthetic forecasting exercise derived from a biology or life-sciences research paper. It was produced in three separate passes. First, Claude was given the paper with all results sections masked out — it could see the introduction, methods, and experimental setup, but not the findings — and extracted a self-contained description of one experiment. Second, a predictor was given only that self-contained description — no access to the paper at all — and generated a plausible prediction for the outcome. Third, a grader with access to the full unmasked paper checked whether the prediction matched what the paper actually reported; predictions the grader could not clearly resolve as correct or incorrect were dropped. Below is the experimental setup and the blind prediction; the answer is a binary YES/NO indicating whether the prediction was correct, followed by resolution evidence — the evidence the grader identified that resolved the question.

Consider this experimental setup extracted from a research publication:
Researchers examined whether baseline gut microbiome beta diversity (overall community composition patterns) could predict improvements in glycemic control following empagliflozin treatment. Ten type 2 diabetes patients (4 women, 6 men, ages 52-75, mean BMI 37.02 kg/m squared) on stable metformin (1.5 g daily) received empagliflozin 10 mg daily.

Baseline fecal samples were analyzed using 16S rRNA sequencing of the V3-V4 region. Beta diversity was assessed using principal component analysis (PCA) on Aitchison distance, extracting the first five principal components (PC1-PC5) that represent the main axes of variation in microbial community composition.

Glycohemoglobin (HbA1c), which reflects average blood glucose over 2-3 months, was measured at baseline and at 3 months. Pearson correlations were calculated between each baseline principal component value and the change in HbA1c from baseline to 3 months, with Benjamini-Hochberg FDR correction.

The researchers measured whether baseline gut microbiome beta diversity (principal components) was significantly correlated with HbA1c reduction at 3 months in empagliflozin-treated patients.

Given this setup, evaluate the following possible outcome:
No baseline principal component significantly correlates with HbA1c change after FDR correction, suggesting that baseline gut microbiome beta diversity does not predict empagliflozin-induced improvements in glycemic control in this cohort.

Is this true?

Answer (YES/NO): YES